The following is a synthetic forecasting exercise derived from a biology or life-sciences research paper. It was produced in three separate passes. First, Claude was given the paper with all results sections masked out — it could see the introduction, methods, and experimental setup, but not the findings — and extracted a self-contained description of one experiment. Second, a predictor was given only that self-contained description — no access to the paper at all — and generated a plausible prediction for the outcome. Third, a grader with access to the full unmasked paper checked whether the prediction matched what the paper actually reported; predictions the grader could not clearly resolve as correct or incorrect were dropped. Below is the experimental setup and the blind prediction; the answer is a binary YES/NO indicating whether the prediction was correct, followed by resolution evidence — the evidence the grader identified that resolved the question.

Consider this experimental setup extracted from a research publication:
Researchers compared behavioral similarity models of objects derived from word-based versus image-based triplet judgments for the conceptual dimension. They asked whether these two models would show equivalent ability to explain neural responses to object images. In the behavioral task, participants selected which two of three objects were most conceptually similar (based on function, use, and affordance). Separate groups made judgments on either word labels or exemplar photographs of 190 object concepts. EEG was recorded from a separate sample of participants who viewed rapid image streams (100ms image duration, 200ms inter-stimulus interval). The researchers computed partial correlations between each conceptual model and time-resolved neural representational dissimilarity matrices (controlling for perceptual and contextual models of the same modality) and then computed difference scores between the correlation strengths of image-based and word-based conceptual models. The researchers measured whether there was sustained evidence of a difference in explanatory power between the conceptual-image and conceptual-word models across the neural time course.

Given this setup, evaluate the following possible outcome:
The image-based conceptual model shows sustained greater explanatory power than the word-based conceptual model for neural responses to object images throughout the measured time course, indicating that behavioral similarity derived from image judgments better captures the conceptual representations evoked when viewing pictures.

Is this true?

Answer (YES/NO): NO